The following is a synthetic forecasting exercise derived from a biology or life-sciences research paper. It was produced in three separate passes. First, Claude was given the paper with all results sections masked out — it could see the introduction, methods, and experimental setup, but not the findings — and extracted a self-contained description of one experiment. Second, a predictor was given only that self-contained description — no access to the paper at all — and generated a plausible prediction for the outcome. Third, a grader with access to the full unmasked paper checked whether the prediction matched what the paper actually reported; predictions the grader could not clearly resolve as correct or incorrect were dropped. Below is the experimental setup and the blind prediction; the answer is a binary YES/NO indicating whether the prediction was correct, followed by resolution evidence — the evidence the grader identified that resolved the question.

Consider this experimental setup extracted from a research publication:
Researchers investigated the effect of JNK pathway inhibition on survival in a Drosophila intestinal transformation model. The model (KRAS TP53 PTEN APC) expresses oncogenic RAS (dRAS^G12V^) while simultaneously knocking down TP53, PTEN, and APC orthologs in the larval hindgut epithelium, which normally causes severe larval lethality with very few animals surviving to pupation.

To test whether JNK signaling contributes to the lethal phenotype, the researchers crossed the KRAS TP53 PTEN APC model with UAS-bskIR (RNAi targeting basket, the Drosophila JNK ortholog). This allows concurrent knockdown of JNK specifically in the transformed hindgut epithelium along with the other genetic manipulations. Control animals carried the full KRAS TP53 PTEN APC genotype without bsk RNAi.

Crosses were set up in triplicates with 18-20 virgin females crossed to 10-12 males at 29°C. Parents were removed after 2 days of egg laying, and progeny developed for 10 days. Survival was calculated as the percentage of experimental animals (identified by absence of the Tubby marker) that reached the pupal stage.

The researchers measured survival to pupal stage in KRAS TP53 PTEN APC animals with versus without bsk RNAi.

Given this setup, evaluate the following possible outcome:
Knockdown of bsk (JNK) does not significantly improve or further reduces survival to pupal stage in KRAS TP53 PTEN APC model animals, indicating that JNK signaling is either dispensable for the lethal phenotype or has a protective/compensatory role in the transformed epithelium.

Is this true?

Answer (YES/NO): NO